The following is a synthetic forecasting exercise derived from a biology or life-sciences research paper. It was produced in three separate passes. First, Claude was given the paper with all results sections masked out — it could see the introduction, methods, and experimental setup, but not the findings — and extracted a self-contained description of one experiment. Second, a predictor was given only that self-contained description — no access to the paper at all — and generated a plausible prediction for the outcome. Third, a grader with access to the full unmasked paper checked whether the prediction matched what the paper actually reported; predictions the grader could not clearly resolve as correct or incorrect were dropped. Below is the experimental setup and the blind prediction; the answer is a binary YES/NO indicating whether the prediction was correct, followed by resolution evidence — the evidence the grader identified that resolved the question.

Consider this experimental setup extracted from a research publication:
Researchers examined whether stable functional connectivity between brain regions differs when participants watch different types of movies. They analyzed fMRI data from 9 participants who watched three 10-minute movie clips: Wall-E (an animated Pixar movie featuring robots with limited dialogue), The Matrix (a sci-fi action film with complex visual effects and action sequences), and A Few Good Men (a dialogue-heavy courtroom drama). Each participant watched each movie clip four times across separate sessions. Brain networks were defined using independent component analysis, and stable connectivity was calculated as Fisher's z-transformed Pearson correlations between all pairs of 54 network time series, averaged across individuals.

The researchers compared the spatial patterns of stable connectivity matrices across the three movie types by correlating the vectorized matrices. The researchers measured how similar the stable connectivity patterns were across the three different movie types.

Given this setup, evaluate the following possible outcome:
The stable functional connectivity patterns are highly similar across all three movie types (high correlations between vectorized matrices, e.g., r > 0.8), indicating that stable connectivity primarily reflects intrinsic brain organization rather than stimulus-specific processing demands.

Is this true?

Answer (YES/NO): YES